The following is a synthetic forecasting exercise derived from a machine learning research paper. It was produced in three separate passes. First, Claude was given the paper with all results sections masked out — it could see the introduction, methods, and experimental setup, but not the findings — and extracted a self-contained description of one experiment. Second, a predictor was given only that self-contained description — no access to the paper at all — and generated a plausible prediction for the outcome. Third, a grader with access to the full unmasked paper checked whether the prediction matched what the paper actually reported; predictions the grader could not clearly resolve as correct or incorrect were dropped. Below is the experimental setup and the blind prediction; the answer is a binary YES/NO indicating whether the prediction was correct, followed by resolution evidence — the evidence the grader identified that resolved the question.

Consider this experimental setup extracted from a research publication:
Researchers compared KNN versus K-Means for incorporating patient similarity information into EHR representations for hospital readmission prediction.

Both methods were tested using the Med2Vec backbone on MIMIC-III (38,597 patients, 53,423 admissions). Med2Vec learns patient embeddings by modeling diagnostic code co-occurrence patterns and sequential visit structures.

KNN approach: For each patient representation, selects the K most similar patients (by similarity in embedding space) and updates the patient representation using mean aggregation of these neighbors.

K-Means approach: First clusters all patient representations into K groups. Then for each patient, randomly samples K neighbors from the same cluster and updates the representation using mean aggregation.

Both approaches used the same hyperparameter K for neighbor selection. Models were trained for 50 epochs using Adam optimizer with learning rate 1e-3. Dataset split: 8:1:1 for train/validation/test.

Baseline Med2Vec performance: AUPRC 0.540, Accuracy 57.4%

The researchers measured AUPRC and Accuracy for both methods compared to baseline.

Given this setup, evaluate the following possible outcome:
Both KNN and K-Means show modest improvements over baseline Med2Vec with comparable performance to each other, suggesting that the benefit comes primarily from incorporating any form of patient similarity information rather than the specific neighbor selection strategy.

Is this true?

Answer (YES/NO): NO